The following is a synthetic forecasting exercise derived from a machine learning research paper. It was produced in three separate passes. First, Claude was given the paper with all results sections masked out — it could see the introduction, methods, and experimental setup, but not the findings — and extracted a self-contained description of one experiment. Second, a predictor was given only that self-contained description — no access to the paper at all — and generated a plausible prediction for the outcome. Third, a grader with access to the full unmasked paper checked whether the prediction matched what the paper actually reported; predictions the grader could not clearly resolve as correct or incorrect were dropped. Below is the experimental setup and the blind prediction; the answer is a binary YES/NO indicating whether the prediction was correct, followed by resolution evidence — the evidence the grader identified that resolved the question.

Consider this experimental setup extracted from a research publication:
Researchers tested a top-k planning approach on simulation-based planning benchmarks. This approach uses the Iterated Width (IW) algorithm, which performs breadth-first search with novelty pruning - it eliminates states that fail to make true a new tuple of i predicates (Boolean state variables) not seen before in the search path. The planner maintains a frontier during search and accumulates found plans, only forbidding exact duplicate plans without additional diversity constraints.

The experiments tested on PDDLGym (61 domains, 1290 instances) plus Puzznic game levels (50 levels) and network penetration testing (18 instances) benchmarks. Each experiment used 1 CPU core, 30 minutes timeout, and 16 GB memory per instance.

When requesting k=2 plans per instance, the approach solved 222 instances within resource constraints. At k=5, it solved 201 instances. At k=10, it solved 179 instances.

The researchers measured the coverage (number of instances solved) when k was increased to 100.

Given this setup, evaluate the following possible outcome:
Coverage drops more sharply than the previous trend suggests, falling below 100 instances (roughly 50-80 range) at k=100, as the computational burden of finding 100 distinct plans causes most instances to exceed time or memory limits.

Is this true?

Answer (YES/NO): NO